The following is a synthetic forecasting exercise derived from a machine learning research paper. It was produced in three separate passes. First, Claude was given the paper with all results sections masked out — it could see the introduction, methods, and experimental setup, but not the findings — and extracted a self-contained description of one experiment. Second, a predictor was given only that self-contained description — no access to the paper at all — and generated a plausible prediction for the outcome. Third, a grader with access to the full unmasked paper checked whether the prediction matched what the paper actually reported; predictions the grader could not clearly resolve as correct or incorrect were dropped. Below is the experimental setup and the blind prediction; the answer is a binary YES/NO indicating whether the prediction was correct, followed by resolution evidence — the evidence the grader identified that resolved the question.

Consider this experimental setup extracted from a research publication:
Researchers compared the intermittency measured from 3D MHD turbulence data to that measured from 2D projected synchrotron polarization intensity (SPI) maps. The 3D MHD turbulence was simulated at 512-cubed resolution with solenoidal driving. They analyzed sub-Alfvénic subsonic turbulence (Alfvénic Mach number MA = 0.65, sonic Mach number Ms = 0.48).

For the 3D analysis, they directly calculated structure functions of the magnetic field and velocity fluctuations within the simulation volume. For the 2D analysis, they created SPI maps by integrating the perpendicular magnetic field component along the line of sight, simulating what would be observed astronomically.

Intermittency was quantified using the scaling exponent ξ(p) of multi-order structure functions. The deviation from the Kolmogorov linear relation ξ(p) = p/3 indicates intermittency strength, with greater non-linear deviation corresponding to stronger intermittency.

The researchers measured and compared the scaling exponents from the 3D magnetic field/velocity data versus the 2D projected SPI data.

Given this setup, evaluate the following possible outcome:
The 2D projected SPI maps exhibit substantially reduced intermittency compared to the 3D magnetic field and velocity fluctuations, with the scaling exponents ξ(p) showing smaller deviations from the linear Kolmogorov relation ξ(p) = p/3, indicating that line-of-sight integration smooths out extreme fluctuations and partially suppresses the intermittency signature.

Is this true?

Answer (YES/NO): NO